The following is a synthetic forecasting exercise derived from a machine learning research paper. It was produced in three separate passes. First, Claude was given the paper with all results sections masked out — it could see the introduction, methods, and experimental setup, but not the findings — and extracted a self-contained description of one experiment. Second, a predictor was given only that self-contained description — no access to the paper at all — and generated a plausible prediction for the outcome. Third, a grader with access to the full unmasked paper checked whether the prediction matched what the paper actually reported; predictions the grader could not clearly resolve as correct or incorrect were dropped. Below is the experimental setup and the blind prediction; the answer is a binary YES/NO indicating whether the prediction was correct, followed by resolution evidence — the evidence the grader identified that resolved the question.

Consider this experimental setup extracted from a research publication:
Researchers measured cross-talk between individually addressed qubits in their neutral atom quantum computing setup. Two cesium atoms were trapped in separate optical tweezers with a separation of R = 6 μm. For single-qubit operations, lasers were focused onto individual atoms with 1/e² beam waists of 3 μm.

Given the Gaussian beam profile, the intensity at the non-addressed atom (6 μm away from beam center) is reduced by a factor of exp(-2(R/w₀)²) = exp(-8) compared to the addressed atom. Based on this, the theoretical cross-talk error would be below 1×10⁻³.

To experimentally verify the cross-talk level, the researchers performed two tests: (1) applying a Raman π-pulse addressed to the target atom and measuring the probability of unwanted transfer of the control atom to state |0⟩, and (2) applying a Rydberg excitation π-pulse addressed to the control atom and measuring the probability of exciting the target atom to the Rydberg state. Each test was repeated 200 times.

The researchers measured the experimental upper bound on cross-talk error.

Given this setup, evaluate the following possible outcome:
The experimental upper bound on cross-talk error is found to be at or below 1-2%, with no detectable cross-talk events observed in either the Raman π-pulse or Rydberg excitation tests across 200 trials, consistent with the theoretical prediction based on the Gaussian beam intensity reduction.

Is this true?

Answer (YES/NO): YES